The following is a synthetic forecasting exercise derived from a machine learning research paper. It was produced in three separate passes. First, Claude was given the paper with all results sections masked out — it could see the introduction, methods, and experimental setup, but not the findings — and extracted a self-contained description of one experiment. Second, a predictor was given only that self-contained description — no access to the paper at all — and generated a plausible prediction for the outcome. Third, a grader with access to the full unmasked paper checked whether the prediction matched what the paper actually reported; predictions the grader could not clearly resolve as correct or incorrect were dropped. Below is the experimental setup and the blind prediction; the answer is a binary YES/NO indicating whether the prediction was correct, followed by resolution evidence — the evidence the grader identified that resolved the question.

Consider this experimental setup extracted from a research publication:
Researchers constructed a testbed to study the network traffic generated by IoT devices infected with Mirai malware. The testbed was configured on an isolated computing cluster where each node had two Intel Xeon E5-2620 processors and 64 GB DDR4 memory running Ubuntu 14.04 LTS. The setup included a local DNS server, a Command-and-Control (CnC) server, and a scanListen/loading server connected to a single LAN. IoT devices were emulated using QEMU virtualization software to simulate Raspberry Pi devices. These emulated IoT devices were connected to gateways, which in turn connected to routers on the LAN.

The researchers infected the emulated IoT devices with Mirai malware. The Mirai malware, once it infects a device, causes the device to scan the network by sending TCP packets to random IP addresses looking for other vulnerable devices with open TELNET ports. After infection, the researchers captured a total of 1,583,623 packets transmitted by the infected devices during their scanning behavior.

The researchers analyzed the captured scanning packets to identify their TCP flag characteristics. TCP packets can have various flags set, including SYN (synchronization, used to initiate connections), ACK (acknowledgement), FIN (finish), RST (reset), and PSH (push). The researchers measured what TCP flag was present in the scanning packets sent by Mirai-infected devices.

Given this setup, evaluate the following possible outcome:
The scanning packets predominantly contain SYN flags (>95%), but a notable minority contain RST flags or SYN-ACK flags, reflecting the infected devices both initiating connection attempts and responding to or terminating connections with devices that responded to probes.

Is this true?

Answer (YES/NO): NO